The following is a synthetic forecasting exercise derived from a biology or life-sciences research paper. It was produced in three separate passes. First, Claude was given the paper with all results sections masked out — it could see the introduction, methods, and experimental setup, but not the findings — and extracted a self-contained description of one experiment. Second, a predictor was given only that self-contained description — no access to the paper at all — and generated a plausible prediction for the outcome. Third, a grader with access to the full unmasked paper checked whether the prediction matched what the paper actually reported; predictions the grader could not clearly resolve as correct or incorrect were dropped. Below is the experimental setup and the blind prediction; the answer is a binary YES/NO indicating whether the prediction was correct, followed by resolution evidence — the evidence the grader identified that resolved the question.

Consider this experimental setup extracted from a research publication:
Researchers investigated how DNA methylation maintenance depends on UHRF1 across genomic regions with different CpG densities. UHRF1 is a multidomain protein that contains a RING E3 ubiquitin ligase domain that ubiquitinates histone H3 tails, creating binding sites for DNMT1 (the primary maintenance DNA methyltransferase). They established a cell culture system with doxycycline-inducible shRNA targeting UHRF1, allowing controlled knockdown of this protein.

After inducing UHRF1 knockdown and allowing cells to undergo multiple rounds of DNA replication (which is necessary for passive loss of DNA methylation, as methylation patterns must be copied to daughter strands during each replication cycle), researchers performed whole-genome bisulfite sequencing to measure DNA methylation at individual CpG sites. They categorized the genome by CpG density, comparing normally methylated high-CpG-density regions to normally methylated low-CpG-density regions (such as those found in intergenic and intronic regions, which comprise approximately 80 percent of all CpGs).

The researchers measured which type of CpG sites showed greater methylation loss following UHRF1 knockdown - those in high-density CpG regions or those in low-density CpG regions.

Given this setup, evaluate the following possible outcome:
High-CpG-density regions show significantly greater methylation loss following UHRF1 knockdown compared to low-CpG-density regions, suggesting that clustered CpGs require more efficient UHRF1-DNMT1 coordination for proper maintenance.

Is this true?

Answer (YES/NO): NO